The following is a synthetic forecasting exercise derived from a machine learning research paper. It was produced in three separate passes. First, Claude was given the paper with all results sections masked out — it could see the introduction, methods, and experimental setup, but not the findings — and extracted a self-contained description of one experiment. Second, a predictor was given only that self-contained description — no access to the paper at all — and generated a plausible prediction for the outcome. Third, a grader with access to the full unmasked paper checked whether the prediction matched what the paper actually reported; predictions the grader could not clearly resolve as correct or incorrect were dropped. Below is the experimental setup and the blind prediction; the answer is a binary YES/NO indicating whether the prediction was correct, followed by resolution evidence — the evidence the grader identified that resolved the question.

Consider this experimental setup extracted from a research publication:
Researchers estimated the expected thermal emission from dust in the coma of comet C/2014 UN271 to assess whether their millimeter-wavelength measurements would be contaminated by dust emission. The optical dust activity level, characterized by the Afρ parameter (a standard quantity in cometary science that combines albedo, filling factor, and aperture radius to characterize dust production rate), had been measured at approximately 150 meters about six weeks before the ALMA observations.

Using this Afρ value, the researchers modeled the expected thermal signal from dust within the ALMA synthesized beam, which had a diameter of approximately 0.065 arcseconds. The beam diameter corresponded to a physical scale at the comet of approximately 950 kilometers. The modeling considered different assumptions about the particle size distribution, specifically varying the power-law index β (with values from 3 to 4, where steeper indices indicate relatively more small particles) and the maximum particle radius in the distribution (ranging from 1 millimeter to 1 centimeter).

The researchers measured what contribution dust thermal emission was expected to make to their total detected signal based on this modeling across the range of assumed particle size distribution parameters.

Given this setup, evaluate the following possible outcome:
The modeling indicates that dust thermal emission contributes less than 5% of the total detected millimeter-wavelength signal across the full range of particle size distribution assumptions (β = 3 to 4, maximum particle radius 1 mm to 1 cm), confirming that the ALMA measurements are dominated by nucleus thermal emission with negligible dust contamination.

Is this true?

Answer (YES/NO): NO